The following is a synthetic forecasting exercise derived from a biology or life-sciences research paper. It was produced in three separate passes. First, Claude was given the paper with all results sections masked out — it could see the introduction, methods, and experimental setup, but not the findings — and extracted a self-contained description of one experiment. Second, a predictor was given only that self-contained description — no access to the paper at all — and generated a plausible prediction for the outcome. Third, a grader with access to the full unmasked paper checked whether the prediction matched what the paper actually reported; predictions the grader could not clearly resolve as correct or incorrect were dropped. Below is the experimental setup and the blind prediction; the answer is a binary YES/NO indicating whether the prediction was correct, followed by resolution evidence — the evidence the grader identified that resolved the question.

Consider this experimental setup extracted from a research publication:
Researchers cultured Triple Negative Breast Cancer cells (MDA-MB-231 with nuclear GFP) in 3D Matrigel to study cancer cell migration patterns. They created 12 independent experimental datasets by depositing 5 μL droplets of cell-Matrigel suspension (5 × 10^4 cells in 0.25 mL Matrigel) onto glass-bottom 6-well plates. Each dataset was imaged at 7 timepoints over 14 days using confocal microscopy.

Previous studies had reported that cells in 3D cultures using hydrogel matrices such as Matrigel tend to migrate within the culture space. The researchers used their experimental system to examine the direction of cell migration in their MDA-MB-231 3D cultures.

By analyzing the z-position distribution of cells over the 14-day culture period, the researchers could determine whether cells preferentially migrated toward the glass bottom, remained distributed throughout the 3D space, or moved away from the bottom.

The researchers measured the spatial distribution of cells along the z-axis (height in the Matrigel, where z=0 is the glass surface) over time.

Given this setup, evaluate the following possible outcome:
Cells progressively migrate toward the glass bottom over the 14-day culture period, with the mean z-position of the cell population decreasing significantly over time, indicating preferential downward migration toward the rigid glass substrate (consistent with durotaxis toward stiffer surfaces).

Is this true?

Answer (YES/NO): NO